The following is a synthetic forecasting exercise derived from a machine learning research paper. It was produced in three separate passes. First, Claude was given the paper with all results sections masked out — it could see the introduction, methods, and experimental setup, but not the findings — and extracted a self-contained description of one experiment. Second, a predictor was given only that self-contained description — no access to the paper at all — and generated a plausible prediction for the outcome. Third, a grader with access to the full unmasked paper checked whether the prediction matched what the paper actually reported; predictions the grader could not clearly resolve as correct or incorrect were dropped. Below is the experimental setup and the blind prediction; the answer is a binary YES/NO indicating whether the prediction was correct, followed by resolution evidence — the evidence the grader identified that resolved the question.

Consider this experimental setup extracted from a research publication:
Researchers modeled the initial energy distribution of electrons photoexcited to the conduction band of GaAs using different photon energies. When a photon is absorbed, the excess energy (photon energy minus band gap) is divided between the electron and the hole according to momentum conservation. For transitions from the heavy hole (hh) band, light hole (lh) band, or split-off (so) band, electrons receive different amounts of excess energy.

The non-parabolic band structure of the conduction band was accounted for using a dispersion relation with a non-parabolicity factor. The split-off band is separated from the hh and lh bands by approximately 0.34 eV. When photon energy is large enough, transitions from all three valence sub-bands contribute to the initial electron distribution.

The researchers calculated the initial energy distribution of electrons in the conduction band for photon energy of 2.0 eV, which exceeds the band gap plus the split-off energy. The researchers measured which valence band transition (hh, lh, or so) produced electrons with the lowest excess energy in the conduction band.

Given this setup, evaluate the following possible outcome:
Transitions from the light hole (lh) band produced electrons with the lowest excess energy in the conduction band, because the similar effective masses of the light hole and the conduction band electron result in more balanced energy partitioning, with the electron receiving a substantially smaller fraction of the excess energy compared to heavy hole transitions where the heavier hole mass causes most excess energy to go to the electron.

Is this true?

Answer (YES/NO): NO